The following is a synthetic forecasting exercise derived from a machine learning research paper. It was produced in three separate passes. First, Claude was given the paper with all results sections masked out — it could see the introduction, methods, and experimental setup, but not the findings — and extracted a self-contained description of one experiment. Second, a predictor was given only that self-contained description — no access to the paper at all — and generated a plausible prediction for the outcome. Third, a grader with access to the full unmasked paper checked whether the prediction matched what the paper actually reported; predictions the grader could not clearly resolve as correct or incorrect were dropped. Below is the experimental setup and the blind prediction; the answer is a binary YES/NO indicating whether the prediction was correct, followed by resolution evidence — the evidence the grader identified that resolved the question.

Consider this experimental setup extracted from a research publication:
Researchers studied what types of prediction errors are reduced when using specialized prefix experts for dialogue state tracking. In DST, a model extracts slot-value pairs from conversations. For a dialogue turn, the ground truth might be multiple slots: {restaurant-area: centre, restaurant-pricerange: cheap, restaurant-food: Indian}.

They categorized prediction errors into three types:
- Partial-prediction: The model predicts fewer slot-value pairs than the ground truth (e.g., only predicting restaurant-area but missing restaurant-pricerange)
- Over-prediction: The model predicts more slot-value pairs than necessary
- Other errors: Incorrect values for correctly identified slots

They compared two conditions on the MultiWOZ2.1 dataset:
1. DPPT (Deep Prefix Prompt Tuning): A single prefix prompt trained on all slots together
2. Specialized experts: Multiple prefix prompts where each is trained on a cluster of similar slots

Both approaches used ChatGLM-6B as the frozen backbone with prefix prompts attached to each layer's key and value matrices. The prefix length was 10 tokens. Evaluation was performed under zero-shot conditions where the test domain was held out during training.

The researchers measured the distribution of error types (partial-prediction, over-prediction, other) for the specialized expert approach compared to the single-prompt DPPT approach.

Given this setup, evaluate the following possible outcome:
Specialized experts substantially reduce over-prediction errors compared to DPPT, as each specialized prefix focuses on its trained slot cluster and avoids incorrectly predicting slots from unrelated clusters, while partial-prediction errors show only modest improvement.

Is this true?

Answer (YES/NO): NO